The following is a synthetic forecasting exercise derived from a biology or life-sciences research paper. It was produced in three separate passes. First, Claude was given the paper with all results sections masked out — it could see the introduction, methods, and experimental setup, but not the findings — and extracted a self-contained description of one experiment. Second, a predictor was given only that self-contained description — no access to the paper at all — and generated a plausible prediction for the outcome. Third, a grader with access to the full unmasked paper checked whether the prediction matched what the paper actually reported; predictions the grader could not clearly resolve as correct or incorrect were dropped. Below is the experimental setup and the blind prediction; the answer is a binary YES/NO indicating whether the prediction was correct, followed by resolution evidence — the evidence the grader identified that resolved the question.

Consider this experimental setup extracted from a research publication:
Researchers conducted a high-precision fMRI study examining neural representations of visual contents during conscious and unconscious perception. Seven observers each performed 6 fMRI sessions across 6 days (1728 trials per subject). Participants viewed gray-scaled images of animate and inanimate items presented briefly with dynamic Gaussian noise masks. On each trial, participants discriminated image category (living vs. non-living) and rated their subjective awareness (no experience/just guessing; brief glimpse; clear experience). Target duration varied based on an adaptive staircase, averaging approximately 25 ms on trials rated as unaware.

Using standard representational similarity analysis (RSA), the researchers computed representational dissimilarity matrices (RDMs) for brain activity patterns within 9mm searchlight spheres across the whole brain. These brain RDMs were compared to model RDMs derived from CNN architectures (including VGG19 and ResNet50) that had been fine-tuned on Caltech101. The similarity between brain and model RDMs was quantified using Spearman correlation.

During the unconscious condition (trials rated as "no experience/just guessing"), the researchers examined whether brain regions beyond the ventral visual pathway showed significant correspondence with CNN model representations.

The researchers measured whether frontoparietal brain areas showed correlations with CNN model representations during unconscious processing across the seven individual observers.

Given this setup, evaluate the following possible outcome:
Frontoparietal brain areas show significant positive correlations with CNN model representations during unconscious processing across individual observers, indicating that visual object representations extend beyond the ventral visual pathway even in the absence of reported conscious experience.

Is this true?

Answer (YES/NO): YES